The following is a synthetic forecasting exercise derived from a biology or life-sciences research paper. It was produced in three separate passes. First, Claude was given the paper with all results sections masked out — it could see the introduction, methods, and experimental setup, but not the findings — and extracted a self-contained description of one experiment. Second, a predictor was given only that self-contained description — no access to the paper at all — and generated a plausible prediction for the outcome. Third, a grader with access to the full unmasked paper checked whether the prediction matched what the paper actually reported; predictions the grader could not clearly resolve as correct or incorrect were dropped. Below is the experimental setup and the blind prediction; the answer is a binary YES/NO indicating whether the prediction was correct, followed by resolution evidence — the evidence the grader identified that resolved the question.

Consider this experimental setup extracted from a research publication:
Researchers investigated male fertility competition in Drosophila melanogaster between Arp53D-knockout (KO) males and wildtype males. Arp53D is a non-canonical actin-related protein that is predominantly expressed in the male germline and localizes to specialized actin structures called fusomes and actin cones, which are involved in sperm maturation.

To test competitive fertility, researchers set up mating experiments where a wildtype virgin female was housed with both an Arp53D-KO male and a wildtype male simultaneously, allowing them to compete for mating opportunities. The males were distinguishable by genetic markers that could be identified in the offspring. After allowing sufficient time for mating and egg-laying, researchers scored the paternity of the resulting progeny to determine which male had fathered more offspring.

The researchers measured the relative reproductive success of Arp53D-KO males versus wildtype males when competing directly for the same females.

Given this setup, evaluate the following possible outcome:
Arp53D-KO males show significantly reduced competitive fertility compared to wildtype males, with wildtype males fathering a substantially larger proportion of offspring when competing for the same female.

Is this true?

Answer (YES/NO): NO